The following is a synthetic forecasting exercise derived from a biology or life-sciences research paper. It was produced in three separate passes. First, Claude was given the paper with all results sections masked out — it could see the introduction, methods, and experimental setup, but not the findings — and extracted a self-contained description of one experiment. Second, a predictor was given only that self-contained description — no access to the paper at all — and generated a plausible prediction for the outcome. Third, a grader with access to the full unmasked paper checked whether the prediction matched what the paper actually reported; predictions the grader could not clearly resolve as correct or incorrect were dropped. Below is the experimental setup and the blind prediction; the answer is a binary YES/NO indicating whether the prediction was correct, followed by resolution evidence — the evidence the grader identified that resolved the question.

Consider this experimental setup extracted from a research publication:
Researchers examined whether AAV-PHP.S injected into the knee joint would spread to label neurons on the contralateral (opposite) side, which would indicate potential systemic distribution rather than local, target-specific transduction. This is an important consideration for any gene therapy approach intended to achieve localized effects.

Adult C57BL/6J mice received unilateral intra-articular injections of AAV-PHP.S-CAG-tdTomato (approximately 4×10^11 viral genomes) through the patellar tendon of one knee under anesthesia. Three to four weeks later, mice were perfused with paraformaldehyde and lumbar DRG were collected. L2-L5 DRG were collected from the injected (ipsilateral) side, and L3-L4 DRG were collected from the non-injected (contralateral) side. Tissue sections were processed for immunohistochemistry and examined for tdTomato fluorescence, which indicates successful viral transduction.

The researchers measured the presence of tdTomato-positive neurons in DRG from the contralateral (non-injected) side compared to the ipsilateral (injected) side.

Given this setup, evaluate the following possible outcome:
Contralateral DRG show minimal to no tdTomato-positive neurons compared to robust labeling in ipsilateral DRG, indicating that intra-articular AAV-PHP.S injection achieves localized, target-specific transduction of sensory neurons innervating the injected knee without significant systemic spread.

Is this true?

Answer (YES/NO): YES